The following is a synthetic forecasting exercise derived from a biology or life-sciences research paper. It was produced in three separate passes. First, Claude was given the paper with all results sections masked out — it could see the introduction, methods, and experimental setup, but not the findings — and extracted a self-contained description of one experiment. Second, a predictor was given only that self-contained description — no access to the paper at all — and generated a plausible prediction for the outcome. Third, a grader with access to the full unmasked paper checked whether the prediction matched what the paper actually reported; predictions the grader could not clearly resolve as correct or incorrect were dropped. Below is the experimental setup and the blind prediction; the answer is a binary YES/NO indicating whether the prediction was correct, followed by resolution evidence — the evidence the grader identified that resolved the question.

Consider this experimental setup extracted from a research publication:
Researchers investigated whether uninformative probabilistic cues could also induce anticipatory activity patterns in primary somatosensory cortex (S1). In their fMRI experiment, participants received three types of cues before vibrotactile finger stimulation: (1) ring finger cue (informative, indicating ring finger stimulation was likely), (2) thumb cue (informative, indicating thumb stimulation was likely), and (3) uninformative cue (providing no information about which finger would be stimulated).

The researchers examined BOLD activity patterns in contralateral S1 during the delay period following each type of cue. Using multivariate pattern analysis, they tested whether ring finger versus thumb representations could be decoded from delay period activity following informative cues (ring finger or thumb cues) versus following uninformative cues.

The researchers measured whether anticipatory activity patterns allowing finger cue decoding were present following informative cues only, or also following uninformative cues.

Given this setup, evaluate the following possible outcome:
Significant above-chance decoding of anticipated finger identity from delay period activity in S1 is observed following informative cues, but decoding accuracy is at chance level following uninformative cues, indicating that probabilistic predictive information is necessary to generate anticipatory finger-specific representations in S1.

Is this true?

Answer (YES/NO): YES